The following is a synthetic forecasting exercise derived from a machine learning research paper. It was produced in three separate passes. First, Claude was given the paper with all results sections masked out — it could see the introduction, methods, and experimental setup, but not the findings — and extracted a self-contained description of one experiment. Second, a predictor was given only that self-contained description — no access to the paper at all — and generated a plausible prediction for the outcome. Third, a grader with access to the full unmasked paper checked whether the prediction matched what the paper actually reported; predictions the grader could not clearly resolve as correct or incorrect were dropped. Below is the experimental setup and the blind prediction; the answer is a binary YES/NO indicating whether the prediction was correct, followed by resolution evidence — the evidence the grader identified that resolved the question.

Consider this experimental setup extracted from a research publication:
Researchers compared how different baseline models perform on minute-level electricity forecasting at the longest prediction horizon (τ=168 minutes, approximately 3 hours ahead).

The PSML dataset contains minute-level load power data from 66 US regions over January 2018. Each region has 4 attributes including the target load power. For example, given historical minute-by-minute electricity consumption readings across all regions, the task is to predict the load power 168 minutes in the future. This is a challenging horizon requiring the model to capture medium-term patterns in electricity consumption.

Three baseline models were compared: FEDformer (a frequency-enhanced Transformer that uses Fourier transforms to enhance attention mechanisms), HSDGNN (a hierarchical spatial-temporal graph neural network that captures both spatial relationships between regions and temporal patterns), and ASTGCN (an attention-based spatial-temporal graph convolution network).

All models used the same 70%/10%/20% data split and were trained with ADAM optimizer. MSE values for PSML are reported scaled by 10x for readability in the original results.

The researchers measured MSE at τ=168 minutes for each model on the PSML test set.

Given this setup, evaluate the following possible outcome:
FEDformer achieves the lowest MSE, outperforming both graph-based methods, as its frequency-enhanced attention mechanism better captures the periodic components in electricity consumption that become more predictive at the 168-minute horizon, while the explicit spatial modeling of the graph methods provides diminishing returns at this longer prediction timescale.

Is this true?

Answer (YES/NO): YES